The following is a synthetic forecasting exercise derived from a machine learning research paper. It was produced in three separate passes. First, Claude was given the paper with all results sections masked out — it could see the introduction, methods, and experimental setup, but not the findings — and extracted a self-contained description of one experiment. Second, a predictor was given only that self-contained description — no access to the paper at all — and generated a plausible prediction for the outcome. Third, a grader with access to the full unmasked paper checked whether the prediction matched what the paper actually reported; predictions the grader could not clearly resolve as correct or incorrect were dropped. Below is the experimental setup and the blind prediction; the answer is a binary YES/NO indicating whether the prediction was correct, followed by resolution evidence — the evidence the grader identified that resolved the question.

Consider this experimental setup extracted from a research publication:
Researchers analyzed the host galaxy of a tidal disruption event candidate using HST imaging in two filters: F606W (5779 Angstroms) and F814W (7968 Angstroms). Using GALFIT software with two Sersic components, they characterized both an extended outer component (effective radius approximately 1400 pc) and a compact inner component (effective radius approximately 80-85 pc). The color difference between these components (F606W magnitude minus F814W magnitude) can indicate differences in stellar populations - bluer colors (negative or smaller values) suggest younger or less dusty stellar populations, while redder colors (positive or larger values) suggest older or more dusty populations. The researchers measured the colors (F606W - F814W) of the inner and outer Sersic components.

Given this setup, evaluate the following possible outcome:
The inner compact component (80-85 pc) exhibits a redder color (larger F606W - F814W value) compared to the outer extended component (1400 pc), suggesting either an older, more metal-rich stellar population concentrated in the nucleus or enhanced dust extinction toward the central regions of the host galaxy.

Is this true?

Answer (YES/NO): NO